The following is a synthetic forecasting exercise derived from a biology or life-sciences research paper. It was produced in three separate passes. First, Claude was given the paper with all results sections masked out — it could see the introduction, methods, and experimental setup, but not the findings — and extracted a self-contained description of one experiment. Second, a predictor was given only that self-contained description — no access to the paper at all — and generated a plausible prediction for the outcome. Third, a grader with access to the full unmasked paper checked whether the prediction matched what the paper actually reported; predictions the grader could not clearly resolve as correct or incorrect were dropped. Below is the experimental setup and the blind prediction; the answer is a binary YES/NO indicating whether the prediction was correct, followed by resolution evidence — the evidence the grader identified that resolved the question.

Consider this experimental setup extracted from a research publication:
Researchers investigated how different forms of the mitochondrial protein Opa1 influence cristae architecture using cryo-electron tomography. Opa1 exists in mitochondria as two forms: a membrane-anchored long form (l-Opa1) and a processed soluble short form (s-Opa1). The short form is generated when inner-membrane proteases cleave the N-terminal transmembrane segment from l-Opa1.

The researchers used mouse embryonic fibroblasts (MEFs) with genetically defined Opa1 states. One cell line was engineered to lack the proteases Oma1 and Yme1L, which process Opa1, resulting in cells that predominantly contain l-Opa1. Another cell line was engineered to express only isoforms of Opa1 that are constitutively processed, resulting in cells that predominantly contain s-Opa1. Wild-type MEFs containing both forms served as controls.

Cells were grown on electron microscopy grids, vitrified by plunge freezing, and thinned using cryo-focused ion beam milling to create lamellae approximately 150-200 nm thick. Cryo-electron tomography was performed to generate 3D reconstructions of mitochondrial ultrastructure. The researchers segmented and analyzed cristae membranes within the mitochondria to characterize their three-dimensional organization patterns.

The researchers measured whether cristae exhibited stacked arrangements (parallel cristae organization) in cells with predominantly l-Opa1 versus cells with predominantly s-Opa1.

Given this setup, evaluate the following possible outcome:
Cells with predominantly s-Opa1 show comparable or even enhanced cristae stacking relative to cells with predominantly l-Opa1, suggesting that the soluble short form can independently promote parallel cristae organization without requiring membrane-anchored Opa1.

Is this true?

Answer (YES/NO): NO